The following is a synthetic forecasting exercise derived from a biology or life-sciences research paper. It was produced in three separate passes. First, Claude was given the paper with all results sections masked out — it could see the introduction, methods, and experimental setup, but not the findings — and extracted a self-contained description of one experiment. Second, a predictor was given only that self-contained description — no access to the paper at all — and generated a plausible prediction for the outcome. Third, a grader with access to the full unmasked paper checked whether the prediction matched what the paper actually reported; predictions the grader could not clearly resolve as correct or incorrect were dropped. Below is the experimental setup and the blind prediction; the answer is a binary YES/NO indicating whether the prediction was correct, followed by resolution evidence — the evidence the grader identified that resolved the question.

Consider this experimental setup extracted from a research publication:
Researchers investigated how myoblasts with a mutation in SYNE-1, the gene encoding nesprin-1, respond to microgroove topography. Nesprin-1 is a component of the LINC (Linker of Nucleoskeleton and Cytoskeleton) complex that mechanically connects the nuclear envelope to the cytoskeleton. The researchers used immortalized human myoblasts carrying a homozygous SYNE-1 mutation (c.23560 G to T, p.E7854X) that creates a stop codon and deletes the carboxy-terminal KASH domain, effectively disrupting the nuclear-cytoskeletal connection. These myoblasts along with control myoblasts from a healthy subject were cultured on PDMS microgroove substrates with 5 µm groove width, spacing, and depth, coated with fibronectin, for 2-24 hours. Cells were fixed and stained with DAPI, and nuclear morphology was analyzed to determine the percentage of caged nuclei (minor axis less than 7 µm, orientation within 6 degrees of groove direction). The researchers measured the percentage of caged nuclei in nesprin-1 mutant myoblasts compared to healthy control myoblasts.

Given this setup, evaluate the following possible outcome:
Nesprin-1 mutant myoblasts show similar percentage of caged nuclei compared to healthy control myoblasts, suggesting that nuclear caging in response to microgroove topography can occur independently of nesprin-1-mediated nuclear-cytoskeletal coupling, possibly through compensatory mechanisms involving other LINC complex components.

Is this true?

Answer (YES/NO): YES